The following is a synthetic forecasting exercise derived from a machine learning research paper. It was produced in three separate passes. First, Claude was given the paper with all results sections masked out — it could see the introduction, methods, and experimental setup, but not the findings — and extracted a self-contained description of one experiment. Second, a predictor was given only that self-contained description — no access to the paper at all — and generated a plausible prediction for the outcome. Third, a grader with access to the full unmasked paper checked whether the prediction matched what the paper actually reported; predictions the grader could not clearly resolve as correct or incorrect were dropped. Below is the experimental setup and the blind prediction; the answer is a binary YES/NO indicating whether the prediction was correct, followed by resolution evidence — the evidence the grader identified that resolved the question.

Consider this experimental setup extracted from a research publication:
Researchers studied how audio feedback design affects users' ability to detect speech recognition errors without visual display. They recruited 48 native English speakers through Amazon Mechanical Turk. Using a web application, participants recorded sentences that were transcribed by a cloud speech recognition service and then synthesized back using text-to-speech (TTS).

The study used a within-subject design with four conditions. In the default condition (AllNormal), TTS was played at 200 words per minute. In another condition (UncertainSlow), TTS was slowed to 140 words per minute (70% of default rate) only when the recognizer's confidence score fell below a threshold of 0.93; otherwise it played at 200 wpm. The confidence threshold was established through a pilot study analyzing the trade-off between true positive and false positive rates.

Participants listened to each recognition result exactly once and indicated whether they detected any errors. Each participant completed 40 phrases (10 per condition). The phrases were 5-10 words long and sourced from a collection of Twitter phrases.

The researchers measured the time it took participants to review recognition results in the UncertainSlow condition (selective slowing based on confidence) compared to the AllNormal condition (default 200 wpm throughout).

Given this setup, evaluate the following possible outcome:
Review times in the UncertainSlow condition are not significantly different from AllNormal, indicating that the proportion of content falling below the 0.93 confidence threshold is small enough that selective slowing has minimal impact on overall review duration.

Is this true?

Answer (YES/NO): NO